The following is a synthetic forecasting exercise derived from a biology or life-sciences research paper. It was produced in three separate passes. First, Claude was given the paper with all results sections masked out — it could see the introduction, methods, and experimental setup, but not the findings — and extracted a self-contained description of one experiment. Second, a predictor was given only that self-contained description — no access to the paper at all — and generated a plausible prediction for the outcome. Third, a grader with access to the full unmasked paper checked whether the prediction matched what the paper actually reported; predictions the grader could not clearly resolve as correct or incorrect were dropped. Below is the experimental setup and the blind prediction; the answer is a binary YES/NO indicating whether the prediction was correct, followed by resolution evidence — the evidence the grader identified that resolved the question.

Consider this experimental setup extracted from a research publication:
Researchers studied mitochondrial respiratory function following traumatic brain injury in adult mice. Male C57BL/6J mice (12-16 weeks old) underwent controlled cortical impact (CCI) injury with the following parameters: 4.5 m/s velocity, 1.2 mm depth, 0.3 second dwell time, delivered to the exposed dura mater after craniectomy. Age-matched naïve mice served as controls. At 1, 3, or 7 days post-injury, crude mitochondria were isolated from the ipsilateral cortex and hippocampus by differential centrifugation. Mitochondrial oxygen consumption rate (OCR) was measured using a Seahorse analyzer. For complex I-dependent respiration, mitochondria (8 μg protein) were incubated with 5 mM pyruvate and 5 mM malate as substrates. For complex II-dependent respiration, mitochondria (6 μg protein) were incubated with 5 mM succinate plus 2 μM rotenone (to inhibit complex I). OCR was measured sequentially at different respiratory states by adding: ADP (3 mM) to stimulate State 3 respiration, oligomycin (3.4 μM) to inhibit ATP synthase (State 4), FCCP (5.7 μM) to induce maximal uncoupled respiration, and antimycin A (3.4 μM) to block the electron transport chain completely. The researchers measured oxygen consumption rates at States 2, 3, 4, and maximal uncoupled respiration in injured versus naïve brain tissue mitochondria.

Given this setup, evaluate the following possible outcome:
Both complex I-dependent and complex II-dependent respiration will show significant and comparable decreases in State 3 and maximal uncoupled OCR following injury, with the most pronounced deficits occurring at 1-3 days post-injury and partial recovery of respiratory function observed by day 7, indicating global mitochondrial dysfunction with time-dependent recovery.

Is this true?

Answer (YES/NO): NO